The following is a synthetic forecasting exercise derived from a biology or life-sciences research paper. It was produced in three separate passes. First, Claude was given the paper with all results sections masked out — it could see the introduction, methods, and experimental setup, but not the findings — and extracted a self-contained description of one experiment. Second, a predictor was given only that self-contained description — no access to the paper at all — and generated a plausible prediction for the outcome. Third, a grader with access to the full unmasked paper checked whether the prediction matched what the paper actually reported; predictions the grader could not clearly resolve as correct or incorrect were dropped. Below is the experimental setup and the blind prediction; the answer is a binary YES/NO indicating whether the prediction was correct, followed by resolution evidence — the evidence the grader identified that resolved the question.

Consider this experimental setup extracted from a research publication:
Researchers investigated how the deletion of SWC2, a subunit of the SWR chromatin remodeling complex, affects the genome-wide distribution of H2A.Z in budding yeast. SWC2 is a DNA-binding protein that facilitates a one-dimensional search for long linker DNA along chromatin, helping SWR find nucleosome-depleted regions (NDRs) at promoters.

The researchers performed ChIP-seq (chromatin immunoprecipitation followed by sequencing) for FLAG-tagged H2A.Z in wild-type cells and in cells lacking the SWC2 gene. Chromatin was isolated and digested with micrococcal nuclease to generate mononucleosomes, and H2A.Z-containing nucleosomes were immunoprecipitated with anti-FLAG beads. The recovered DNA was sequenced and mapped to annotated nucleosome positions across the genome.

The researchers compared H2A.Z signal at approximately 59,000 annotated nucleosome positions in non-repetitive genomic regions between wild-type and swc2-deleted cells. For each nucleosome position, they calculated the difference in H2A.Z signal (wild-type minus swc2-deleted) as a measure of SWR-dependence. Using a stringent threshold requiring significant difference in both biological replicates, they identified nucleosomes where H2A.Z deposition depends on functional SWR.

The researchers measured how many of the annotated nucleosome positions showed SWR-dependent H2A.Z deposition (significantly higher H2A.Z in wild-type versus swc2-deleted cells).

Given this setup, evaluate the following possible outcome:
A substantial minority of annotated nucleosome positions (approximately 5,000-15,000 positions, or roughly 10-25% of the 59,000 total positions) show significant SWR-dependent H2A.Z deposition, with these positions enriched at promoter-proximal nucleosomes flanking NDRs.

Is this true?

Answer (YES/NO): YES